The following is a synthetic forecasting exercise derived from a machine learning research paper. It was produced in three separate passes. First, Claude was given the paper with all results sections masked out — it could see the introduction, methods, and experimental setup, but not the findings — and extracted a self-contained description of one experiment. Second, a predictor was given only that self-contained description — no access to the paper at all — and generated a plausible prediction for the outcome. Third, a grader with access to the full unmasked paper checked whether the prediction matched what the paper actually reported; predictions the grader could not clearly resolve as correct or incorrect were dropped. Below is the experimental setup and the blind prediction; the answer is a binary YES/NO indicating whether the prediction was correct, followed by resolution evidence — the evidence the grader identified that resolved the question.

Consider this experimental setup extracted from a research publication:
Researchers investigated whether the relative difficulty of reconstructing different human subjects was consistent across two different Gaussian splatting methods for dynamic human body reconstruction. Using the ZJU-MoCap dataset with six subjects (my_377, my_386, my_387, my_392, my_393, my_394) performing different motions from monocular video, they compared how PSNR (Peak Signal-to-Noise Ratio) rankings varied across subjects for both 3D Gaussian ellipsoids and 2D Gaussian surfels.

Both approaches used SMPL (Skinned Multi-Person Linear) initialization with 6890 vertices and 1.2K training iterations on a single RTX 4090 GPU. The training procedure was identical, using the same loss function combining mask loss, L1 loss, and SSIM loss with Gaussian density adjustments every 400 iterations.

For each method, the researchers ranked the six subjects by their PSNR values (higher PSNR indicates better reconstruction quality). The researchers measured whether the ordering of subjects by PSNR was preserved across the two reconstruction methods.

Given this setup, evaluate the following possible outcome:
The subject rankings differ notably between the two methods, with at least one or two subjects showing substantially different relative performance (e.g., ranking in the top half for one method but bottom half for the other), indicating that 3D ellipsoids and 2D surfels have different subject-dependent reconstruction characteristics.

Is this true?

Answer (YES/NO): NO